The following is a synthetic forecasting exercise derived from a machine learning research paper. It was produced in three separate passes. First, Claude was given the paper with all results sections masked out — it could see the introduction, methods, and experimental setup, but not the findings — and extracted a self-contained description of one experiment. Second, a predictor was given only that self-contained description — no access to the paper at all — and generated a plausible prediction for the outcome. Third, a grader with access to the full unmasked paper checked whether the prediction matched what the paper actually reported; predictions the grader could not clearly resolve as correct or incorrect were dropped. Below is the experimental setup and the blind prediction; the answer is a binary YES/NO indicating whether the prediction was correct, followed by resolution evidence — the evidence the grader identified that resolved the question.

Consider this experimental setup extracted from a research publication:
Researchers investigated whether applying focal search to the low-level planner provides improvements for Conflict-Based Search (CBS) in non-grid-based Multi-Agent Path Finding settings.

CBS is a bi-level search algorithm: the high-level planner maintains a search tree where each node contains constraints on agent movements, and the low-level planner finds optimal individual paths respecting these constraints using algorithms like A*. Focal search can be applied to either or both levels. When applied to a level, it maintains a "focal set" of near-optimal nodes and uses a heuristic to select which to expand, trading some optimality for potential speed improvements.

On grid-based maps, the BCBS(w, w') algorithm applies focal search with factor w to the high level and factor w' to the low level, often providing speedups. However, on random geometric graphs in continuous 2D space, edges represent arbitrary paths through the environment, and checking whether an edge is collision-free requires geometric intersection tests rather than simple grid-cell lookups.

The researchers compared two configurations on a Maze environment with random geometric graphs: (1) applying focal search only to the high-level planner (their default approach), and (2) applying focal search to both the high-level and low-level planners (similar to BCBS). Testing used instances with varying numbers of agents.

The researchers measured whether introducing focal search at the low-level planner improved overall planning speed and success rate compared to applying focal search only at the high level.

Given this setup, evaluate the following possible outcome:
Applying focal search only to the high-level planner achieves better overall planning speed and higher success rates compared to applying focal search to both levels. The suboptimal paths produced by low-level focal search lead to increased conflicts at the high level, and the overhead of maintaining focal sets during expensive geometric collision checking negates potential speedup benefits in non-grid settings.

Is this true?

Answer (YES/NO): NO